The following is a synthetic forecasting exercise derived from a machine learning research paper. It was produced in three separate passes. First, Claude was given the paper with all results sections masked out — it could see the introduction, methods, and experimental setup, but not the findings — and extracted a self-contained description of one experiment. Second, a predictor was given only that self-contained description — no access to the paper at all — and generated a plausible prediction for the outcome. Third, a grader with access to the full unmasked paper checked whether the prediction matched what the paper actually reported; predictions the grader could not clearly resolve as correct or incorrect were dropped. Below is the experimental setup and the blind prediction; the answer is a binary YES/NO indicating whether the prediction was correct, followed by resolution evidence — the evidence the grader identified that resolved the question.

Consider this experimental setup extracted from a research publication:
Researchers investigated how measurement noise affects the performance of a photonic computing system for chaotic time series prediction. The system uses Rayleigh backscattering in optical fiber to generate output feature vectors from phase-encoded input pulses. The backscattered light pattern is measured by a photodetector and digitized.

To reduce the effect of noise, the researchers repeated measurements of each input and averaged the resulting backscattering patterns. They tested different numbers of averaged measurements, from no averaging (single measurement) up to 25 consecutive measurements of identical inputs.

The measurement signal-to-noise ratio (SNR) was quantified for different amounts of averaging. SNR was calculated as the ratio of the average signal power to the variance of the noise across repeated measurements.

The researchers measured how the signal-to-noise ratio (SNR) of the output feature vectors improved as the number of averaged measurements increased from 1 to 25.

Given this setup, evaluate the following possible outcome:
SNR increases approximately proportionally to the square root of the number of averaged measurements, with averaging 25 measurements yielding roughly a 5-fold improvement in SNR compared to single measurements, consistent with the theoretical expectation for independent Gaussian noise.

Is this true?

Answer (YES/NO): NO